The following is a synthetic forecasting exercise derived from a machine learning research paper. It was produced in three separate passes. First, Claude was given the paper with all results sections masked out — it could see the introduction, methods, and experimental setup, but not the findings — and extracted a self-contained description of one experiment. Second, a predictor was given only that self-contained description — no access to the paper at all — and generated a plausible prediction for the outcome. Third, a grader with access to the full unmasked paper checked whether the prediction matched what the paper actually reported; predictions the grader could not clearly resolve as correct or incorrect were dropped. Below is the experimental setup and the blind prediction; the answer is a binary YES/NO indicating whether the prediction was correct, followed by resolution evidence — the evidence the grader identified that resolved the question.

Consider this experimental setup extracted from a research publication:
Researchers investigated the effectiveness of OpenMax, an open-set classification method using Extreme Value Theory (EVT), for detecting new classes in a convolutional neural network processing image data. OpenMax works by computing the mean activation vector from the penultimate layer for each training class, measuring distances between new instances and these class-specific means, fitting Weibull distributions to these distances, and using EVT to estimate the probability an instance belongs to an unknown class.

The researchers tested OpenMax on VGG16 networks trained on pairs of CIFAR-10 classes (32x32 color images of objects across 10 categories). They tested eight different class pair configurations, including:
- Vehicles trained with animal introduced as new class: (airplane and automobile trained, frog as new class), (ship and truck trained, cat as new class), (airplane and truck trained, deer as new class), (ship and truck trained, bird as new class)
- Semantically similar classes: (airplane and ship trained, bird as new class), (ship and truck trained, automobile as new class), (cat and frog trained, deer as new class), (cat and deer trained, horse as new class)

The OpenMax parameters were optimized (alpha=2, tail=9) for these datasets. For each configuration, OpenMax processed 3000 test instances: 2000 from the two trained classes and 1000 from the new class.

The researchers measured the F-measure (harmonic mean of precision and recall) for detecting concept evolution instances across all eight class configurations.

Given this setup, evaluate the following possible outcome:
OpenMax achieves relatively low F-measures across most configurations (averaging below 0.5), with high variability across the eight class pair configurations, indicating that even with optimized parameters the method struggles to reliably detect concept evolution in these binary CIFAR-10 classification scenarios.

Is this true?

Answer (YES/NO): YES